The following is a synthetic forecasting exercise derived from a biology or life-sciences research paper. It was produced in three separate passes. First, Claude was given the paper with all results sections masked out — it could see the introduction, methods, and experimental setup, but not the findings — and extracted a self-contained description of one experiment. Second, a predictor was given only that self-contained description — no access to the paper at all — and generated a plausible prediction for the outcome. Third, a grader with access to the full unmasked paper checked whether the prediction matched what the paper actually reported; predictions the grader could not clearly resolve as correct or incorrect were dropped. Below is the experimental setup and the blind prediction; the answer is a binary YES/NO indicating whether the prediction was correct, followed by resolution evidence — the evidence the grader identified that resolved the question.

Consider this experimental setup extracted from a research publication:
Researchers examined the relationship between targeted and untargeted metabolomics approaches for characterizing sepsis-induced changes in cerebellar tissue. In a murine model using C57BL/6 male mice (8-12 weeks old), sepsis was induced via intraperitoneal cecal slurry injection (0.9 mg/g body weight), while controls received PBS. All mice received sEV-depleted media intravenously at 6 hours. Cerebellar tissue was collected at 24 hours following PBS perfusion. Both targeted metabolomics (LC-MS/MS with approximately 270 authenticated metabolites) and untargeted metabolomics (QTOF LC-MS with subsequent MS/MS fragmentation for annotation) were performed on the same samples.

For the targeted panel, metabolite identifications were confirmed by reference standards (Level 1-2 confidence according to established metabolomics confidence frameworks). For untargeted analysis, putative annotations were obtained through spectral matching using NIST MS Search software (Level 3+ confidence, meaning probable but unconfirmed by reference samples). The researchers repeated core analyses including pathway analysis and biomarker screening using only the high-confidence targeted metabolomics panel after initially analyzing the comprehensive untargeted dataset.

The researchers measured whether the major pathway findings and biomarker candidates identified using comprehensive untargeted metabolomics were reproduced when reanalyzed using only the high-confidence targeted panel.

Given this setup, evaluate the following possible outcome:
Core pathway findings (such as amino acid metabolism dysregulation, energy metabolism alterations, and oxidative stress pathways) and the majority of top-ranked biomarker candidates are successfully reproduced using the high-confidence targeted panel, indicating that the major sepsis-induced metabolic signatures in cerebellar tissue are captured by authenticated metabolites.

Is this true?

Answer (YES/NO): NO